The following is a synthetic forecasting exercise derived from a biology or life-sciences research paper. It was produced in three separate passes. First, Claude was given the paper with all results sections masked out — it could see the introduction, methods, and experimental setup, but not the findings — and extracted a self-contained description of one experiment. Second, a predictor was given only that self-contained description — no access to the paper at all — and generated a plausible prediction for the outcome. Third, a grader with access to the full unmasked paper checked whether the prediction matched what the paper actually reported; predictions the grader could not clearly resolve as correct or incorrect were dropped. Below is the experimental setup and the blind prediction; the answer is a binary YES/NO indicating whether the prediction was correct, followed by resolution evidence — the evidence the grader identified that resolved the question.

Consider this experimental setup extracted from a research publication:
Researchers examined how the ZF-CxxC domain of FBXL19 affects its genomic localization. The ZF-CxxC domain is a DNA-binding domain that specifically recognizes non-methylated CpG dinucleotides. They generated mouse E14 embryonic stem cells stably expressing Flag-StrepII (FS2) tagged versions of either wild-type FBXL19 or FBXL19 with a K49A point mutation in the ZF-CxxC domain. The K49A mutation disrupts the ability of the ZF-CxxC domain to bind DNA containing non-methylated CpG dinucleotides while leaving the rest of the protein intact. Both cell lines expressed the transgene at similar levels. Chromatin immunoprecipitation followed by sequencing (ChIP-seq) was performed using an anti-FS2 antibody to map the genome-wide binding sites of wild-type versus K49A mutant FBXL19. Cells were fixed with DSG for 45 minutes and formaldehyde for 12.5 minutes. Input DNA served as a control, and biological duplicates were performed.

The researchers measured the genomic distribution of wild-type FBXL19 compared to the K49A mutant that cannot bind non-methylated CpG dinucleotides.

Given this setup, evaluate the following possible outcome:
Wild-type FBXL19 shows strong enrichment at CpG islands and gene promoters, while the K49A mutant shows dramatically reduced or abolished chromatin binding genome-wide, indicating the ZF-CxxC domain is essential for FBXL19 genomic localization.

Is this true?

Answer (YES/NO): YES